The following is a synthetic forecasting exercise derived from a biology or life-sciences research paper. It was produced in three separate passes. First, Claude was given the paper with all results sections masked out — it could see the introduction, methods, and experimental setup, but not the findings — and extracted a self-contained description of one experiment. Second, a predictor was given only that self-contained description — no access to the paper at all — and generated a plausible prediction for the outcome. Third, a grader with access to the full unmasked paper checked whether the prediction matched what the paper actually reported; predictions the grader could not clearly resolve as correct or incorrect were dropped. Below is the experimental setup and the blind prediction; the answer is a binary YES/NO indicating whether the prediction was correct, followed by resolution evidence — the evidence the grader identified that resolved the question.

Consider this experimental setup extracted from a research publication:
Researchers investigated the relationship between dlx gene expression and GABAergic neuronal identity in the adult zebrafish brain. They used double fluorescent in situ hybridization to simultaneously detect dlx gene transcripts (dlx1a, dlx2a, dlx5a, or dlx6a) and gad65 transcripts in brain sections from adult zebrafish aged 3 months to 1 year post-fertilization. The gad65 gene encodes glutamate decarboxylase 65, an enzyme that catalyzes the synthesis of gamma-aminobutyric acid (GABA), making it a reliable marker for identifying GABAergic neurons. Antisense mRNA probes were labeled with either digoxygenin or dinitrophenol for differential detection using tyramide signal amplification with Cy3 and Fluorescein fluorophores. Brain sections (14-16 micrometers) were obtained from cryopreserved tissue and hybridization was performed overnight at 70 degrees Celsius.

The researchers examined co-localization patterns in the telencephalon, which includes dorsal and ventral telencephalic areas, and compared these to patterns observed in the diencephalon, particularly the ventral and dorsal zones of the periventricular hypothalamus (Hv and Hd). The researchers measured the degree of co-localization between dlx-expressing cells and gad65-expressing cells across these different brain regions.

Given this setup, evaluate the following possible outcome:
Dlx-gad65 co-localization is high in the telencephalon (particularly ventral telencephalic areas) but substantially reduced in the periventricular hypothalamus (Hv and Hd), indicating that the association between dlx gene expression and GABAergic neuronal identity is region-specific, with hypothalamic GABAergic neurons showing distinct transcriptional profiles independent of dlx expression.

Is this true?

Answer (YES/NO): YES